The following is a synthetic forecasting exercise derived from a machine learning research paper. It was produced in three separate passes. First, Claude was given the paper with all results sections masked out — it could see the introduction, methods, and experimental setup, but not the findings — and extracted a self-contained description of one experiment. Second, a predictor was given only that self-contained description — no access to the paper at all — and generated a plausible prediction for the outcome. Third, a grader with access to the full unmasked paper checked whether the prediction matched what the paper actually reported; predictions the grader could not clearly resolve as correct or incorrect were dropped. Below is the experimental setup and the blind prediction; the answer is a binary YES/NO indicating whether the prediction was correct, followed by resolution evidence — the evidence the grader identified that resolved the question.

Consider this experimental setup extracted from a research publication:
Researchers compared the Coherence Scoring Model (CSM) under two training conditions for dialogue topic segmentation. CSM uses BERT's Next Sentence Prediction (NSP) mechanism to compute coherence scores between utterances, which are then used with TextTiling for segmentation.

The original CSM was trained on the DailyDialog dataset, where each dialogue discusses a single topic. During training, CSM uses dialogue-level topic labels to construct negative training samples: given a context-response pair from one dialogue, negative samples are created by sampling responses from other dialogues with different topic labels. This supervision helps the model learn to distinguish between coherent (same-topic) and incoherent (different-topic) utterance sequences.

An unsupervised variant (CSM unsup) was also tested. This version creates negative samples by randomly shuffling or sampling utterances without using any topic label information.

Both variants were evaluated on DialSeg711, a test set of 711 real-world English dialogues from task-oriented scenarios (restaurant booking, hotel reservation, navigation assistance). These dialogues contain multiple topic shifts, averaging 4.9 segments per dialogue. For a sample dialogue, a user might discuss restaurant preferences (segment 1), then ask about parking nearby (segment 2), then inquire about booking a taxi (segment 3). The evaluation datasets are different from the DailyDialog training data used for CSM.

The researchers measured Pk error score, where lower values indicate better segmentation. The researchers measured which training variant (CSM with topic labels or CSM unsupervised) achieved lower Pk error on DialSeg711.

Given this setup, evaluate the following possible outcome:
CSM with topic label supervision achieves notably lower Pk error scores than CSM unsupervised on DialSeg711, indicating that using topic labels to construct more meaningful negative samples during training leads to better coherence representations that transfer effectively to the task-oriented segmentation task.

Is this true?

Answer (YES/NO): NO